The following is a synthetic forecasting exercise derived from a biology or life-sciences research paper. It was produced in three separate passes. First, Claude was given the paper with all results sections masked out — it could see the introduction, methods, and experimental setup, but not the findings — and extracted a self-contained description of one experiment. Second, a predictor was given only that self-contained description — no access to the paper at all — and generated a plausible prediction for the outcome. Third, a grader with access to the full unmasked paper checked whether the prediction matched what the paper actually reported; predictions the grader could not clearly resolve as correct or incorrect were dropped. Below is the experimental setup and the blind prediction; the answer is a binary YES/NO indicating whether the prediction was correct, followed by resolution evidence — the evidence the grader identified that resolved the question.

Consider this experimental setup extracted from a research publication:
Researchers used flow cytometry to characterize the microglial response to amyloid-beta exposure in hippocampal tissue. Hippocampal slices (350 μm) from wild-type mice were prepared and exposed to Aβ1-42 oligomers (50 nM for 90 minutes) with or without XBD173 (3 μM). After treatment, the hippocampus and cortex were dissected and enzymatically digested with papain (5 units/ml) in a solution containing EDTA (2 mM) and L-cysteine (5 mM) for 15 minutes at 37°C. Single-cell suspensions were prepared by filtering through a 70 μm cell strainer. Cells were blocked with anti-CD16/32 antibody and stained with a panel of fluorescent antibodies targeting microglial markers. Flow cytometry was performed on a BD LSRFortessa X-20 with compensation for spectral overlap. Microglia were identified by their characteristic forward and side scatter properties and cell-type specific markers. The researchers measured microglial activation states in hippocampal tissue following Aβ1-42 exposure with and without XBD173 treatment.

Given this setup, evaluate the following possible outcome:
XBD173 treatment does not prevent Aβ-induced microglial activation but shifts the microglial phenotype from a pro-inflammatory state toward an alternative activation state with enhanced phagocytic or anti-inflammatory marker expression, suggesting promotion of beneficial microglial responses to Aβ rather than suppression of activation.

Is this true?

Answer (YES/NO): NO